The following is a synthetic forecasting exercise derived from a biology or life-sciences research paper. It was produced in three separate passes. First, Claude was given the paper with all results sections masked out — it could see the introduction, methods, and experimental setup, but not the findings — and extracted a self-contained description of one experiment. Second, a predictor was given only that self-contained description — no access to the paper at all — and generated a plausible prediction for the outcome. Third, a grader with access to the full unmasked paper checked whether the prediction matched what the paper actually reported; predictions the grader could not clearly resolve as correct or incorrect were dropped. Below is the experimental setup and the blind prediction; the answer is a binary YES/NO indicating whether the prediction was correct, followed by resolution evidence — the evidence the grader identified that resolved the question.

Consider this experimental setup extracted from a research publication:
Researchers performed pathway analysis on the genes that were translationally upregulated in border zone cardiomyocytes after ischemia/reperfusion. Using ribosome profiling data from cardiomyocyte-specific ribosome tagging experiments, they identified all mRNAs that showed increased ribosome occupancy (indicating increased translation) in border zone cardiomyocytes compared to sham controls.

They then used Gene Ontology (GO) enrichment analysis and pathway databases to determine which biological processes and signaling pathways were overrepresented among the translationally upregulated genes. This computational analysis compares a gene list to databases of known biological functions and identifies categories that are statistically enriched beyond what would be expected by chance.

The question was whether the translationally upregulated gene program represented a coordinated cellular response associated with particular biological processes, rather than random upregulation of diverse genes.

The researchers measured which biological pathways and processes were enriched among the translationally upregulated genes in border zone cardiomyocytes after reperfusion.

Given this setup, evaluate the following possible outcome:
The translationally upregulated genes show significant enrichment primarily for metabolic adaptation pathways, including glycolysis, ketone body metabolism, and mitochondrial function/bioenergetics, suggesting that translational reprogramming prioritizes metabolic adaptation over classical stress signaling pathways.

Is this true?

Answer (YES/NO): NO